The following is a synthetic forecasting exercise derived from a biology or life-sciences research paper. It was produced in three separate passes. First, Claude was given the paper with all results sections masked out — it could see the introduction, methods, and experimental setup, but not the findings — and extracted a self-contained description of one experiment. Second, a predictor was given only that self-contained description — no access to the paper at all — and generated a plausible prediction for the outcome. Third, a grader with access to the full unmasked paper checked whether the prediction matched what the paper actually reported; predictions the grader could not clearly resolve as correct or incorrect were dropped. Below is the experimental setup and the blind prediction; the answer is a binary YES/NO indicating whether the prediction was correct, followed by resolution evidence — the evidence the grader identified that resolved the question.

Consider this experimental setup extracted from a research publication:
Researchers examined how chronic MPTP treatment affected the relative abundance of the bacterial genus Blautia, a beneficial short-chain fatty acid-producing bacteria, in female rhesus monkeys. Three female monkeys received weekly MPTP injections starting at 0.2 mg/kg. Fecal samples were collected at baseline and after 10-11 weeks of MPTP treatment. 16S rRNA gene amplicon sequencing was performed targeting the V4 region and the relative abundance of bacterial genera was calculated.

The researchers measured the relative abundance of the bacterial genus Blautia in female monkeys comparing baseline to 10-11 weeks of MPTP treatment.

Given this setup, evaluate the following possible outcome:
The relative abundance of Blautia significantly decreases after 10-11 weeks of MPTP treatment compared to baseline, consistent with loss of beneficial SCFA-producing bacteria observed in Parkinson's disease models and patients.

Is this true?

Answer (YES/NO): YES